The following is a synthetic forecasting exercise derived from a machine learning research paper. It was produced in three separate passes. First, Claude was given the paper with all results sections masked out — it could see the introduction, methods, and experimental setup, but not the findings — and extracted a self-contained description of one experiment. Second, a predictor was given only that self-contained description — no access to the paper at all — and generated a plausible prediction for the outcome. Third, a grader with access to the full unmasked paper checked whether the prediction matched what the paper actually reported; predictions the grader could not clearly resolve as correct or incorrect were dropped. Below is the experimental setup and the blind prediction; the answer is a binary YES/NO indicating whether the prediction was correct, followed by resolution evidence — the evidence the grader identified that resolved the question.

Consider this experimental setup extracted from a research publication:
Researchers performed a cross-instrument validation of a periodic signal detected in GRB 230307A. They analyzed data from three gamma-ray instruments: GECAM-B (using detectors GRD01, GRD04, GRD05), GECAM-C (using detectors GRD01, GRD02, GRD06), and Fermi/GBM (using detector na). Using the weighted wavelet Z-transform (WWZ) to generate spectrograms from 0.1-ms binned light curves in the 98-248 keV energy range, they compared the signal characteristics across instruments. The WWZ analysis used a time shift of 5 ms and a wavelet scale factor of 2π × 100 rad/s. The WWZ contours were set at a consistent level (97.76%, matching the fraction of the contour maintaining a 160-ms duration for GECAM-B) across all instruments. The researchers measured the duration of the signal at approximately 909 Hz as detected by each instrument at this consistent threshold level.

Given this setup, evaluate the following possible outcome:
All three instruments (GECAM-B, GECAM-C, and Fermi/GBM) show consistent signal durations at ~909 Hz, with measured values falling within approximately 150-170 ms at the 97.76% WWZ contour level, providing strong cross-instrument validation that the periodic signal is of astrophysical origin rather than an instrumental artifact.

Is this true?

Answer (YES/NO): NO